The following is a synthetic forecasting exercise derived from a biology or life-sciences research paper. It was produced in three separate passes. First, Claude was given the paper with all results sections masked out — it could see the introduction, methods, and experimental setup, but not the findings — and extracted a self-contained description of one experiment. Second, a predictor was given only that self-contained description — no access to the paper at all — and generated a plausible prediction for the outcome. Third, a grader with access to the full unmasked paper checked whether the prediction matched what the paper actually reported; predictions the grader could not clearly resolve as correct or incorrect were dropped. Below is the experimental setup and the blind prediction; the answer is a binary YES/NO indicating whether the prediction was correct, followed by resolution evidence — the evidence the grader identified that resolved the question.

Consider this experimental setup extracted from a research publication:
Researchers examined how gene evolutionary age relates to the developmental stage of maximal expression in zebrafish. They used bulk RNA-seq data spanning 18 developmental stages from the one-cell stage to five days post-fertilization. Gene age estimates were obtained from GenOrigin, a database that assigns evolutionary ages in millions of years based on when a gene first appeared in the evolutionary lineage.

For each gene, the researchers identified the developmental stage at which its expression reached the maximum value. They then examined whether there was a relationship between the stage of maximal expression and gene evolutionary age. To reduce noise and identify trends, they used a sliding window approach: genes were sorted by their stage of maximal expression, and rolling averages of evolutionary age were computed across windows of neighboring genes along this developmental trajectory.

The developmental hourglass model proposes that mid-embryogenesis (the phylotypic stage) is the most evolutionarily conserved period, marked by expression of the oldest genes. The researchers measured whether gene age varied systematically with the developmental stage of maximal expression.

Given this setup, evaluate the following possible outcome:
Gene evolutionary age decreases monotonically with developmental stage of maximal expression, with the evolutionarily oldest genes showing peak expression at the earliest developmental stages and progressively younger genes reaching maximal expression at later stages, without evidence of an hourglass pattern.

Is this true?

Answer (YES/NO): NO